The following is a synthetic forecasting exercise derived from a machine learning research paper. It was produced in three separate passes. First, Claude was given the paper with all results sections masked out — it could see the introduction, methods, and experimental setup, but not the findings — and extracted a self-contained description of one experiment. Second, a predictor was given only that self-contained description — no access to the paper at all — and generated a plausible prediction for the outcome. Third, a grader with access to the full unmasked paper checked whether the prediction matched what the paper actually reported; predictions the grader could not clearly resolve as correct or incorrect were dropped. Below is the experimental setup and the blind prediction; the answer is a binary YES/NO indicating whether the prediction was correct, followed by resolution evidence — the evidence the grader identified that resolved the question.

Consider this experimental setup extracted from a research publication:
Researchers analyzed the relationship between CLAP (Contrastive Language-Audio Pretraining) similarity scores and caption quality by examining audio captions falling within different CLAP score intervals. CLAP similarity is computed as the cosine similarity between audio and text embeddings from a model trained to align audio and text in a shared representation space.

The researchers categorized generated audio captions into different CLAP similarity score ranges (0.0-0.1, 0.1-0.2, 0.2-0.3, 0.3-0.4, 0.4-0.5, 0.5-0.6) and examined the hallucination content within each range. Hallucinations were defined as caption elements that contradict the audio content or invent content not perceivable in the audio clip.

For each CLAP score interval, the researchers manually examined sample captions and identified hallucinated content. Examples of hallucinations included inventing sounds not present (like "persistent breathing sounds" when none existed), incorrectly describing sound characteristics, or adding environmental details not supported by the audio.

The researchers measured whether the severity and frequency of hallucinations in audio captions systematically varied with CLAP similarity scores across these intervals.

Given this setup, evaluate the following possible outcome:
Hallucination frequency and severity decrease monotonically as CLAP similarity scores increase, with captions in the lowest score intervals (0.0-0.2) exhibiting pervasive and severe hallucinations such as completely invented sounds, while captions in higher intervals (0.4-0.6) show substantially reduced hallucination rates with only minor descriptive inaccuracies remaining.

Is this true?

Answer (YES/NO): NO